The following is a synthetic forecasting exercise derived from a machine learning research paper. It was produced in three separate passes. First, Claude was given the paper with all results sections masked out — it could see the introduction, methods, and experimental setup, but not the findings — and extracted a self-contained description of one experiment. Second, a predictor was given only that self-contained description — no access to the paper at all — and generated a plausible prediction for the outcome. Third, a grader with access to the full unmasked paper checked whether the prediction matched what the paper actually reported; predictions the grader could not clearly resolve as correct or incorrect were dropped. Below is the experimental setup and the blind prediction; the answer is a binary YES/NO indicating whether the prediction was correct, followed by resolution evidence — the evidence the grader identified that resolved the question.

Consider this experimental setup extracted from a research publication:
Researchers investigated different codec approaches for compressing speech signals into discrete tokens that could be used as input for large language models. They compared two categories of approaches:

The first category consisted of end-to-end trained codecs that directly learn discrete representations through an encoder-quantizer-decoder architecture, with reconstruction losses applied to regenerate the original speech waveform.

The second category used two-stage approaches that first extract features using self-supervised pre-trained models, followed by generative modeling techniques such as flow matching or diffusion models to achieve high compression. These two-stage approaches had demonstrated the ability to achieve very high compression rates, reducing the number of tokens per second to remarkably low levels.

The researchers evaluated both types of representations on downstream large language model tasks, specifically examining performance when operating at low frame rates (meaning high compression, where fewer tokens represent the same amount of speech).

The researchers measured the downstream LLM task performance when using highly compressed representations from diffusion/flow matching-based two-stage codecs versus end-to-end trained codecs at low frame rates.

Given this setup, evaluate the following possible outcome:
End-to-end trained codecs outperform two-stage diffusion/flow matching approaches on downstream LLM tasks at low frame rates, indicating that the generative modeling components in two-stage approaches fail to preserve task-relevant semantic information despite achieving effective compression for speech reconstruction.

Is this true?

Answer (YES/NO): YES